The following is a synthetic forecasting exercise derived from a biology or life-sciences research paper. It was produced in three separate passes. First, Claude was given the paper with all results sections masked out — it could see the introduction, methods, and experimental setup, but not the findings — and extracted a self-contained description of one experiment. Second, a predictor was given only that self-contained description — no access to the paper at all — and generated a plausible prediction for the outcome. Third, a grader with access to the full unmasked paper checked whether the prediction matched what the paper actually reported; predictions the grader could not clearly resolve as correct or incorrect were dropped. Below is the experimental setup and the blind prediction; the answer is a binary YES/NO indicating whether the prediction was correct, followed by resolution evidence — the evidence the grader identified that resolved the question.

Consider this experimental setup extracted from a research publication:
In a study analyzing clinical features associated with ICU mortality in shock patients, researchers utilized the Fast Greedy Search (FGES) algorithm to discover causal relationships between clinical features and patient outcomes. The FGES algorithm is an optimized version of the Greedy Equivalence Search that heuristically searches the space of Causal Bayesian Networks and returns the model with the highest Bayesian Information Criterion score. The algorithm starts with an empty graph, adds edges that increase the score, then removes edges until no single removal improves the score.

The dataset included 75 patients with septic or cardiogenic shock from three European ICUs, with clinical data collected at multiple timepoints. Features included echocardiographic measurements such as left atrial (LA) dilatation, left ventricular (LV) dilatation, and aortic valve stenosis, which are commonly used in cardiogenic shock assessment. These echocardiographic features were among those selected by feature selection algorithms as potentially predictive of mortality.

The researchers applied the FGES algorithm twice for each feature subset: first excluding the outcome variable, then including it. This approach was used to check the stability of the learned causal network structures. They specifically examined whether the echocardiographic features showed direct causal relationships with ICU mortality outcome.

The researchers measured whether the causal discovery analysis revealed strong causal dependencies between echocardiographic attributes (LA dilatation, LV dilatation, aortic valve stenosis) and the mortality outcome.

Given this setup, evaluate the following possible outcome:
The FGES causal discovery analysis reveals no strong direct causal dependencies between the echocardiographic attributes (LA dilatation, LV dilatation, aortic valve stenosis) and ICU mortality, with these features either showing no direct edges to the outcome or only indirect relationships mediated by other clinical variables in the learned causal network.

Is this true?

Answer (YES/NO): YES